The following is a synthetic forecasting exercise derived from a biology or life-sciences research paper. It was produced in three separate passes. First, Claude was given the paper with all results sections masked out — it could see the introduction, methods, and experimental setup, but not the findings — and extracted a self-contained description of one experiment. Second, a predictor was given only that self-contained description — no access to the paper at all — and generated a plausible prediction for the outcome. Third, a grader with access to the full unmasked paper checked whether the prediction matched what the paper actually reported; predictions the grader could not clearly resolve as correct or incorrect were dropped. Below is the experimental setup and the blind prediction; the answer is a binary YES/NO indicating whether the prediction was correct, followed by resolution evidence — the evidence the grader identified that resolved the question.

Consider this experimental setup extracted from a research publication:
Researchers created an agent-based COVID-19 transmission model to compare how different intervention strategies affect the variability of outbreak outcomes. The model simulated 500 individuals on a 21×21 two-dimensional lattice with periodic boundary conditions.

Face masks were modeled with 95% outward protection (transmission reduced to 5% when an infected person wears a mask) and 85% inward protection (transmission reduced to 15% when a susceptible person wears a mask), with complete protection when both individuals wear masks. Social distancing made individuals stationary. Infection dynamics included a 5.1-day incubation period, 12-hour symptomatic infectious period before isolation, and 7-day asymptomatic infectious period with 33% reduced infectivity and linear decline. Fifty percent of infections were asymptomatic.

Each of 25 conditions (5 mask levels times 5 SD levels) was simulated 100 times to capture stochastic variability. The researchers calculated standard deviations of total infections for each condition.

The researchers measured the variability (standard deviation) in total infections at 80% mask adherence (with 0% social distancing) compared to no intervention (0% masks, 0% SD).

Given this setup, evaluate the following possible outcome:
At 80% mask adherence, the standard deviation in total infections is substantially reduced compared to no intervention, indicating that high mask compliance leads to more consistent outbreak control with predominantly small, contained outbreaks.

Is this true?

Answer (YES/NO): NO